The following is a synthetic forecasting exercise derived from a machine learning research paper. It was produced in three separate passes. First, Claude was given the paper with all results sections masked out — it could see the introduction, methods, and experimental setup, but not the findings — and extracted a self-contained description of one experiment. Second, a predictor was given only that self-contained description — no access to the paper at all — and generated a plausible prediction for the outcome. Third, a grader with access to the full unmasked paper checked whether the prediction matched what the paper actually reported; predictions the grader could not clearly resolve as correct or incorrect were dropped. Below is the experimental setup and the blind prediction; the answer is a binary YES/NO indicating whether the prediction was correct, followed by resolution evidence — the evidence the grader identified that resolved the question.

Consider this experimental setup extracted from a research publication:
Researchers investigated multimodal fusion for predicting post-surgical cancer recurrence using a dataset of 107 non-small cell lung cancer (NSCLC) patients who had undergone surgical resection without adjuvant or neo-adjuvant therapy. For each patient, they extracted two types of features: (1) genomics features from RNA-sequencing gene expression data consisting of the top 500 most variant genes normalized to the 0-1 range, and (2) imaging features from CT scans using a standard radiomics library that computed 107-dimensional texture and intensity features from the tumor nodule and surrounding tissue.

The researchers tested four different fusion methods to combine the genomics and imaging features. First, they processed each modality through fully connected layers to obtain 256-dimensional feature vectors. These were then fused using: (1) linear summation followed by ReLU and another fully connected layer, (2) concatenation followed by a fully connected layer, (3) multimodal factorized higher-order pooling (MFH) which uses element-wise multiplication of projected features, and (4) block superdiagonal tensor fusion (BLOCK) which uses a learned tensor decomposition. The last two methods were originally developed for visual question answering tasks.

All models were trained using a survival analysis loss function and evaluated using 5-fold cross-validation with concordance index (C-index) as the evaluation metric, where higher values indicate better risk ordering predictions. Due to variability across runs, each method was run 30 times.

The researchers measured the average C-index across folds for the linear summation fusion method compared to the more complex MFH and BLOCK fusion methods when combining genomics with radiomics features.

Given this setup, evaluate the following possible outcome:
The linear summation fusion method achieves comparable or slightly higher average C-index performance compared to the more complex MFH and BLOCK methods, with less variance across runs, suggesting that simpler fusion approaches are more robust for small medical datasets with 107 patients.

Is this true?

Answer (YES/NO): NO